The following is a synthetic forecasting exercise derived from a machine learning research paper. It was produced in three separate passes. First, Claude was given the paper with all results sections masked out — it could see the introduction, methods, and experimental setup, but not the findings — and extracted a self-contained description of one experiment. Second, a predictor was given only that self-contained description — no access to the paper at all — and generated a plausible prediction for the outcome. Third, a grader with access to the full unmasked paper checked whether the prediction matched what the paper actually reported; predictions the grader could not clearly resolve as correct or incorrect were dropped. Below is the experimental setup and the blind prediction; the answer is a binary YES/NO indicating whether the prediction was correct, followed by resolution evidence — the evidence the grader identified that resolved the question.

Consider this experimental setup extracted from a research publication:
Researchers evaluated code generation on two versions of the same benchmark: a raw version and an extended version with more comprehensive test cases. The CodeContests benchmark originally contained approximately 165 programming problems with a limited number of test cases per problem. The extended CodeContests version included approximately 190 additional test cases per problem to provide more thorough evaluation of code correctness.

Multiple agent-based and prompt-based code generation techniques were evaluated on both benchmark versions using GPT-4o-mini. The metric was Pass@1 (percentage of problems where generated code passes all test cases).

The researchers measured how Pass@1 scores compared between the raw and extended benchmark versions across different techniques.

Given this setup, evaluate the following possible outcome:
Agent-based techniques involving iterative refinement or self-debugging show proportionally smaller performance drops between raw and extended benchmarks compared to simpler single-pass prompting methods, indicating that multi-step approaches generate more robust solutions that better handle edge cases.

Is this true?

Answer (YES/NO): YES